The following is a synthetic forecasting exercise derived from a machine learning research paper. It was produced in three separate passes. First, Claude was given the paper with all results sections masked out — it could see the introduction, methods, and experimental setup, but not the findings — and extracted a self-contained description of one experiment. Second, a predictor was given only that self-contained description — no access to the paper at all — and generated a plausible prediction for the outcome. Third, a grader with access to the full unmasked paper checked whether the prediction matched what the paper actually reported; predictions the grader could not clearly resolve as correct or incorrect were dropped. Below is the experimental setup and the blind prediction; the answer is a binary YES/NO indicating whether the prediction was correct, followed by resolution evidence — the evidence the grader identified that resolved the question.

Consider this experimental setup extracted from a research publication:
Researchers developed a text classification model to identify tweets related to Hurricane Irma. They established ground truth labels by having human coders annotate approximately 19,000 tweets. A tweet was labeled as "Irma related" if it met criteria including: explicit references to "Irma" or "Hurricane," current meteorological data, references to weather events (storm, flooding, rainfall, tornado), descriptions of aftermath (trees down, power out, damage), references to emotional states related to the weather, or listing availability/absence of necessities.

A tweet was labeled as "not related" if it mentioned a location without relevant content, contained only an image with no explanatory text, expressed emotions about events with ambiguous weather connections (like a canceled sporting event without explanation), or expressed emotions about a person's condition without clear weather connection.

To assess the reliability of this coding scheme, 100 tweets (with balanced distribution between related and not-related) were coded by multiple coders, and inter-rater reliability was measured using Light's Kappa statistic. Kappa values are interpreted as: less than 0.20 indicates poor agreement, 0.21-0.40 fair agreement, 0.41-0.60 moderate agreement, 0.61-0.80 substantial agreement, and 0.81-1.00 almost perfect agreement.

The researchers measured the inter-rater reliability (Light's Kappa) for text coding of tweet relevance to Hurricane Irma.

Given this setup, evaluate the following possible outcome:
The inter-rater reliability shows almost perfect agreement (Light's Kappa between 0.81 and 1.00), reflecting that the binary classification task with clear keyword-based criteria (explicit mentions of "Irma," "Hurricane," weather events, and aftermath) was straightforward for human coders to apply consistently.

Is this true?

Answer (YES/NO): NO